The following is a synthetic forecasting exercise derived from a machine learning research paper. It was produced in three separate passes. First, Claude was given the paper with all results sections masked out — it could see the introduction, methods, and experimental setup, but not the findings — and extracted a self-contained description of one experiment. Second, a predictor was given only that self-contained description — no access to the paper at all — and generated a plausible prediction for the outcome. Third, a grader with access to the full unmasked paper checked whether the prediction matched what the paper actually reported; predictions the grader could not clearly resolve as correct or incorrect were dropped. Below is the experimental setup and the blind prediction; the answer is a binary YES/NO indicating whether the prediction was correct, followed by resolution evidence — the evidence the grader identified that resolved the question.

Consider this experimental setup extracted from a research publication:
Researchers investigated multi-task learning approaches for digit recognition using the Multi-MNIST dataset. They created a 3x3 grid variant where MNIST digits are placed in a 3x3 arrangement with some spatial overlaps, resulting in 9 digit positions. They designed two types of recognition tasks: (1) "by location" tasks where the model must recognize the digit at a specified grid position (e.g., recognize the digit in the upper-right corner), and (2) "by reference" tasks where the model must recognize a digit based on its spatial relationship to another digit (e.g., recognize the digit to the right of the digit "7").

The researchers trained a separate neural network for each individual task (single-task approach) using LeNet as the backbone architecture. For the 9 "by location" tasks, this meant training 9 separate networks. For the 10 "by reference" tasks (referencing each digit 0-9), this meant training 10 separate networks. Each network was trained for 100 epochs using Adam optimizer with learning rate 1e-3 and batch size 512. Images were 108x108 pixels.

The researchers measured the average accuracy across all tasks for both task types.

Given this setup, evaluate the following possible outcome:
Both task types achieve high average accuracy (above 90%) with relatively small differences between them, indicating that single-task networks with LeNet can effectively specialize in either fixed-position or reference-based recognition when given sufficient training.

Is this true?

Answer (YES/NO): NO